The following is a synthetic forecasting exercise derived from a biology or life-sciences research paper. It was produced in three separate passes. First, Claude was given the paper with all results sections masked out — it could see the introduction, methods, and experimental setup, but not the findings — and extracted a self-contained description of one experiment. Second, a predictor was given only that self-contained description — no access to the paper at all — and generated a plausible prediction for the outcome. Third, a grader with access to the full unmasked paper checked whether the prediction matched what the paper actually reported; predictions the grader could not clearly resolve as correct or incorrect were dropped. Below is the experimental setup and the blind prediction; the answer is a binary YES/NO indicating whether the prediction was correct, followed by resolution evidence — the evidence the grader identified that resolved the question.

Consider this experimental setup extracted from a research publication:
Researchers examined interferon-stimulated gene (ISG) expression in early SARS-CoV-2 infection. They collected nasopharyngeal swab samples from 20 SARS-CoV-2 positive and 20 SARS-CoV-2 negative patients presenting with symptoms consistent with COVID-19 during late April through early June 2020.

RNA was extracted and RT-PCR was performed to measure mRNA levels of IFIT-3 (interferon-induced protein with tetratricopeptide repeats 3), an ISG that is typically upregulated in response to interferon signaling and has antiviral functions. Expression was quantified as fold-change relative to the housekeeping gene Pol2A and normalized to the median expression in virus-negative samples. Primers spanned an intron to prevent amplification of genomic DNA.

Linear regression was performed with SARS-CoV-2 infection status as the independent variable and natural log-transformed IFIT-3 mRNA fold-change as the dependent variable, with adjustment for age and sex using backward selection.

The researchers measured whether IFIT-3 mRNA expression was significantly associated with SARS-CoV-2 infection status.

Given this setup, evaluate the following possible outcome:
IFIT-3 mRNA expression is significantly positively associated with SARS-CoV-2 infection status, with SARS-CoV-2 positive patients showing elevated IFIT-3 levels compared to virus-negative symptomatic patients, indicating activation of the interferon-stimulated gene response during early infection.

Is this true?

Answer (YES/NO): YES